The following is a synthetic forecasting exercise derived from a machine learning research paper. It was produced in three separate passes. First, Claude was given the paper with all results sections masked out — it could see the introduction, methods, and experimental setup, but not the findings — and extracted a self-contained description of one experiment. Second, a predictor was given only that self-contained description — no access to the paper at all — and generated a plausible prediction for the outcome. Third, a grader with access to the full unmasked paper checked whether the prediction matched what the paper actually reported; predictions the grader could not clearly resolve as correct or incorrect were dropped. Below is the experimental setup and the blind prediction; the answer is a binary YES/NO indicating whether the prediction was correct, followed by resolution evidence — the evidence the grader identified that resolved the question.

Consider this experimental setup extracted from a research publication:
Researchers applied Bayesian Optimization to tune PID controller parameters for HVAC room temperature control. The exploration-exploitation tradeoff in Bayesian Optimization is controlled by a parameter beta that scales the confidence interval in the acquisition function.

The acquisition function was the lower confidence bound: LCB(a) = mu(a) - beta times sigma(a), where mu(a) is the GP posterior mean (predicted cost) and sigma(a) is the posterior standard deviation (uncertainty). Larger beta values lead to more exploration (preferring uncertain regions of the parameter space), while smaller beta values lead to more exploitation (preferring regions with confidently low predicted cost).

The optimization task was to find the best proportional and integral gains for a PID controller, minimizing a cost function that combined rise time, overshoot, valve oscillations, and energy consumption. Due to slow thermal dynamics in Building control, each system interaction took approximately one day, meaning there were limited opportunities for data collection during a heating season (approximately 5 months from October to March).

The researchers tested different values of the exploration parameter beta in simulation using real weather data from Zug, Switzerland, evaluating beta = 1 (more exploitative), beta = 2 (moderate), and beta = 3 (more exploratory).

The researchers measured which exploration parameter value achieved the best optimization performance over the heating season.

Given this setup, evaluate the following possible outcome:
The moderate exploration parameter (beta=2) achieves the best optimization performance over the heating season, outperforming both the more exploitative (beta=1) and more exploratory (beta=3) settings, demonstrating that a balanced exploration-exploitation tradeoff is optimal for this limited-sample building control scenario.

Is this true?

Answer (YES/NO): YES